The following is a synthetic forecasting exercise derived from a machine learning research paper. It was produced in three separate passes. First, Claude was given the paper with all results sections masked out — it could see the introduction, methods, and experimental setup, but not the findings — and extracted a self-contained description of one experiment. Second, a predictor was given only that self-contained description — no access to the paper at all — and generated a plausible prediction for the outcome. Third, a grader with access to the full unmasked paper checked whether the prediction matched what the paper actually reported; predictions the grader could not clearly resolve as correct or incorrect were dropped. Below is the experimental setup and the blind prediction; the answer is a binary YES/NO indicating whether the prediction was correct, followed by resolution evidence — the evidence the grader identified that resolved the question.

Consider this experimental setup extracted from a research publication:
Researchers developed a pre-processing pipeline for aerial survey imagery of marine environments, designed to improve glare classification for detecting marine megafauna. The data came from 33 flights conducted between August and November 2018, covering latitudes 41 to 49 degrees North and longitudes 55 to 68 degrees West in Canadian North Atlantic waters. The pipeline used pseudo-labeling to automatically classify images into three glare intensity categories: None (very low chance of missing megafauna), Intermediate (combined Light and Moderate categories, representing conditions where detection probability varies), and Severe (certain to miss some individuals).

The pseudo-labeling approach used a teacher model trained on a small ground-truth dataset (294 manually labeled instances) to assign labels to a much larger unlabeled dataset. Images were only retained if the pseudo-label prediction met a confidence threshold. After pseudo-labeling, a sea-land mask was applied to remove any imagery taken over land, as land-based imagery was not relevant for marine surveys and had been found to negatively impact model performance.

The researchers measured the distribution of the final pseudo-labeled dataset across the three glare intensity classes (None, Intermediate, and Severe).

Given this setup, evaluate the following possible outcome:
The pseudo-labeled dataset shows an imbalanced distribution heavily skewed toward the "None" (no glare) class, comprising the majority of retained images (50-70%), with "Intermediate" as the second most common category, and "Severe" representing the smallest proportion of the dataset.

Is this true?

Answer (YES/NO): YES